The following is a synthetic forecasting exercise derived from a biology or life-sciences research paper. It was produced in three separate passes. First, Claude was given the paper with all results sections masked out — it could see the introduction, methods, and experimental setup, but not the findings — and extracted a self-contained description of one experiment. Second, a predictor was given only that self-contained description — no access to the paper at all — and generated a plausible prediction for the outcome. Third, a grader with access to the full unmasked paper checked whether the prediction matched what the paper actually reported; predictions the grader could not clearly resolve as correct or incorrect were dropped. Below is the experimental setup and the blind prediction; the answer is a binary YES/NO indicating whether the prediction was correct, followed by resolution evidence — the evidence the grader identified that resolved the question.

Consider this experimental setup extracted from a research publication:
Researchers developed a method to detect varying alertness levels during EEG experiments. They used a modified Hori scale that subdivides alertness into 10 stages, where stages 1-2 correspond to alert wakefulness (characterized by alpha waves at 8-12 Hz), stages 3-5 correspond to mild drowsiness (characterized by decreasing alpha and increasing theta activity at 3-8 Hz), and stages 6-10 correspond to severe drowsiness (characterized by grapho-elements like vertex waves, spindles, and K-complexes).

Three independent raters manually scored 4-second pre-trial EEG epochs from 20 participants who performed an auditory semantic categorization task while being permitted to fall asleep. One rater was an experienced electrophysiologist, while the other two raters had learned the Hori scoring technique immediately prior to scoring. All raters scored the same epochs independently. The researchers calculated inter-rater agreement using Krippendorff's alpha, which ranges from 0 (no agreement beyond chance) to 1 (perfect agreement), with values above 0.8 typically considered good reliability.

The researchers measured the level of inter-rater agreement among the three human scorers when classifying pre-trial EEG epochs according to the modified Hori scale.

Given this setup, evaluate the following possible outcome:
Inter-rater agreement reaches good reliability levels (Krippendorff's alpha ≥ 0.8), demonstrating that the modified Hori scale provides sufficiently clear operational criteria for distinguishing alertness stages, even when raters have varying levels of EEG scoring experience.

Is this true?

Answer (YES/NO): NO